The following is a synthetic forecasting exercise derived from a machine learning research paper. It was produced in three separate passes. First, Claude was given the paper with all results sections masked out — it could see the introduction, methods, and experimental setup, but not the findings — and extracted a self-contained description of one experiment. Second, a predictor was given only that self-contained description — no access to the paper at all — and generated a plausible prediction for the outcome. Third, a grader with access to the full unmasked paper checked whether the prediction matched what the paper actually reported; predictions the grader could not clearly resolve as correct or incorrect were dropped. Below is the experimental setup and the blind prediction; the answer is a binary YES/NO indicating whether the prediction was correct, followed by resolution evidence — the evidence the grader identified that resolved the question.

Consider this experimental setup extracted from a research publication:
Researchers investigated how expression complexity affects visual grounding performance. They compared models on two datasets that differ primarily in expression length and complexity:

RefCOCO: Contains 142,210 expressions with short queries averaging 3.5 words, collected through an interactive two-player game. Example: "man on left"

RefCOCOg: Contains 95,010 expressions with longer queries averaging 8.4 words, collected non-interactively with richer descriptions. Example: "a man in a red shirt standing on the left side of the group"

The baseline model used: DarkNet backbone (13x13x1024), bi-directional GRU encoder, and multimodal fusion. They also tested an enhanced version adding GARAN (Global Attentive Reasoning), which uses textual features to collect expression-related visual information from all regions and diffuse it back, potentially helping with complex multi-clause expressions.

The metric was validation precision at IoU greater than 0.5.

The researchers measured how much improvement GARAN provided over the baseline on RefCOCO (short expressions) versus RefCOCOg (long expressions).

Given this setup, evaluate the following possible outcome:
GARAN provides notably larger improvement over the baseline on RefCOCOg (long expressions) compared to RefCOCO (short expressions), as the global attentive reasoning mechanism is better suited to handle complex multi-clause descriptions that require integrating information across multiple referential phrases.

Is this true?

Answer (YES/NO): YES